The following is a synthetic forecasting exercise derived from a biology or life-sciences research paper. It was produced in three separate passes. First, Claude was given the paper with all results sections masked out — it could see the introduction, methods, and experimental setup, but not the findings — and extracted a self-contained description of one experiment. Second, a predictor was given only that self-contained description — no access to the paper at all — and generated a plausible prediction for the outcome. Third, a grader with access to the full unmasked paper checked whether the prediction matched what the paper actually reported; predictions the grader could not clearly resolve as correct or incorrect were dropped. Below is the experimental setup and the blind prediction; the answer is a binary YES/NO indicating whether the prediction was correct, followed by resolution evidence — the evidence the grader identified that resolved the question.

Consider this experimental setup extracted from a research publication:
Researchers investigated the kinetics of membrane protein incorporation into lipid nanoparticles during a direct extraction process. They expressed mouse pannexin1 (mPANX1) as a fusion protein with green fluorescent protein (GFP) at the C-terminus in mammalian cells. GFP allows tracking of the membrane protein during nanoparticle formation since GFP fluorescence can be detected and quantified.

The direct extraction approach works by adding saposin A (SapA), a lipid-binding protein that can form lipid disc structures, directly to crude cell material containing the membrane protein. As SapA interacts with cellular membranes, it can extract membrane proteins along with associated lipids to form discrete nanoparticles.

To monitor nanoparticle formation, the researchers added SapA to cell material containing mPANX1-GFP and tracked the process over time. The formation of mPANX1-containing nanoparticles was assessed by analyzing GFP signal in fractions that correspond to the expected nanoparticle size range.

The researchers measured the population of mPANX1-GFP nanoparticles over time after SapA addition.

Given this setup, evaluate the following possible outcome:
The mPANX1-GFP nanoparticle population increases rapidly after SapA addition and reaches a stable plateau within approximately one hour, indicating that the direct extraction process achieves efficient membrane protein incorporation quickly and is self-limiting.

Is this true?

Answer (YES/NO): NO